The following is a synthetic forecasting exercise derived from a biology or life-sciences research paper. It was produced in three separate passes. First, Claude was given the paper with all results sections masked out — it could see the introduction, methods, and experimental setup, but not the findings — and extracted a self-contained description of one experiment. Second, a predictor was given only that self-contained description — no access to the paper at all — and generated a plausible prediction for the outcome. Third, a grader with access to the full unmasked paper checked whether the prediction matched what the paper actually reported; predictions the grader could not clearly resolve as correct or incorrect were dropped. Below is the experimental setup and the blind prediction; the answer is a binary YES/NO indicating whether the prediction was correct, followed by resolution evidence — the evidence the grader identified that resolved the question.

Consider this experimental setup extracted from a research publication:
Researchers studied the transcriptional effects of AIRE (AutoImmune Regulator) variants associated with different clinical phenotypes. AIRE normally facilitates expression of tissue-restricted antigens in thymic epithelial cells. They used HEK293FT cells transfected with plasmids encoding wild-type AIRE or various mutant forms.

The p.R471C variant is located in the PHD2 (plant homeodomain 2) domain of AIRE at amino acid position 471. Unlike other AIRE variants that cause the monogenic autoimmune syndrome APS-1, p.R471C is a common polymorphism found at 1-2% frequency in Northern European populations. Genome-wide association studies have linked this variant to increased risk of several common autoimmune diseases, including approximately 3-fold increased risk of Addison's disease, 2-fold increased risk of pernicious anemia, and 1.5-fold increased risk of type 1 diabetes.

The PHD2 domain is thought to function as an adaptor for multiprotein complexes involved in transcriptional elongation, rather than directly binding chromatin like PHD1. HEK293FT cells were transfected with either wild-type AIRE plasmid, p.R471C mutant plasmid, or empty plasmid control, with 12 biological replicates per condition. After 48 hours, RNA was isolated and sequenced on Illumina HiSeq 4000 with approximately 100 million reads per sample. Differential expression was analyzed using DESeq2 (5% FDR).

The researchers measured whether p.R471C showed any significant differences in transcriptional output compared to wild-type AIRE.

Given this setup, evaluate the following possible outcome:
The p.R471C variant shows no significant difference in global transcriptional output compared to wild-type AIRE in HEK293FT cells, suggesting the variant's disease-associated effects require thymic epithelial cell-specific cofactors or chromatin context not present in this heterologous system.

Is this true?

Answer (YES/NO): NO